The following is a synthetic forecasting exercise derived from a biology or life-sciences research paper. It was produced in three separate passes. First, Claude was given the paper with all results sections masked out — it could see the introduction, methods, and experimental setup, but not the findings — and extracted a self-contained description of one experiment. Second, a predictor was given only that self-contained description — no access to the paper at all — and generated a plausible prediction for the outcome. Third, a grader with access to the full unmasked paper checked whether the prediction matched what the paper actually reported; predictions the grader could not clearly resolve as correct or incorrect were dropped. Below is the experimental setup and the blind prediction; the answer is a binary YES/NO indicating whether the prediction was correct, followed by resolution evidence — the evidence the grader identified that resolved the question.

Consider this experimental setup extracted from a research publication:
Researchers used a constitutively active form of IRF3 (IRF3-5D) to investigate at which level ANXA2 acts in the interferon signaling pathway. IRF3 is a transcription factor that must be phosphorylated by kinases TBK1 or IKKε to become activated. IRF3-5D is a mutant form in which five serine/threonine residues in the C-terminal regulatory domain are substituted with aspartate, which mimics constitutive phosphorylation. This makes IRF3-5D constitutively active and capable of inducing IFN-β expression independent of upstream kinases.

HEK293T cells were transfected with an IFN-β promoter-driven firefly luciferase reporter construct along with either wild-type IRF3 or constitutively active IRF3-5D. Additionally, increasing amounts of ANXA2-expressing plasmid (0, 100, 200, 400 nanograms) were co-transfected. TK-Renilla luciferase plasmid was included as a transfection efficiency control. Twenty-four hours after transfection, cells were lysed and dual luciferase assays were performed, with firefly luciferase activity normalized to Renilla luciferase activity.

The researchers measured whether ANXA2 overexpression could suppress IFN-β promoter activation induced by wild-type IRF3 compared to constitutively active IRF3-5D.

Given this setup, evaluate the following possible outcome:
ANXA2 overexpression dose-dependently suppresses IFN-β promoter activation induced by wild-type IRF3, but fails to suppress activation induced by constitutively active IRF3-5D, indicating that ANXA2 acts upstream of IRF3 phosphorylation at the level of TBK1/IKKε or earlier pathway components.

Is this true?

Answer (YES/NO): YES